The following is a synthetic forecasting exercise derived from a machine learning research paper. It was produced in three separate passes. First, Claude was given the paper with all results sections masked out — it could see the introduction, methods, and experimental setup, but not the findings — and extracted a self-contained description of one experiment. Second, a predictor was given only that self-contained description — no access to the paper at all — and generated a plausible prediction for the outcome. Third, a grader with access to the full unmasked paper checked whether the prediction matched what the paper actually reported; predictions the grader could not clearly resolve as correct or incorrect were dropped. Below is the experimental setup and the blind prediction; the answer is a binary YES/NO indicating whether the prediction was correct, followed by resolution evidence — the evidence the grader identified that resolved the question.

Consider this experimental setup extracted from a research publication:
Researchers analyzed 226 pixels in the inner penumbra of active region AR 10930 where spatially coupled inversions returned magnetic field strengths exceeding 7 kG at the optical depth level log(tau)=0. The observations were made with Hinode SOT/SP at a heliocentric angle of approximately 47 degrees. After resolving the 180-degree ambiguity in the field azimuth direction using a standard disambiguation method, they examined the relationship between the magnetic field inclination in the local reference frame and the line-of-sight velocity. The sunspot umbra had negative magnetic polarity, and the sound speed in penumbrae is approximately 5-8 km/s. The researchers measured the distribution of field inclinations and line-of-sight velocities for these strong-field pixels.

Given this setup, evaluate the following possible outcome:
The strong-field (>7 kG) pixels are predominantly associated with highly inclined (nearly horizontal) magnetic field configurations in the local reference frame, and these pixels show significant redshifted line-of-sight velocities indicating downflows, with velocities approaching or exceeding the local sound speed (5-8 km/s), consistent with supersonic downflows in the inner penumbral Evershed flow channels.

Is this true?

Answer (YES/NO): NO